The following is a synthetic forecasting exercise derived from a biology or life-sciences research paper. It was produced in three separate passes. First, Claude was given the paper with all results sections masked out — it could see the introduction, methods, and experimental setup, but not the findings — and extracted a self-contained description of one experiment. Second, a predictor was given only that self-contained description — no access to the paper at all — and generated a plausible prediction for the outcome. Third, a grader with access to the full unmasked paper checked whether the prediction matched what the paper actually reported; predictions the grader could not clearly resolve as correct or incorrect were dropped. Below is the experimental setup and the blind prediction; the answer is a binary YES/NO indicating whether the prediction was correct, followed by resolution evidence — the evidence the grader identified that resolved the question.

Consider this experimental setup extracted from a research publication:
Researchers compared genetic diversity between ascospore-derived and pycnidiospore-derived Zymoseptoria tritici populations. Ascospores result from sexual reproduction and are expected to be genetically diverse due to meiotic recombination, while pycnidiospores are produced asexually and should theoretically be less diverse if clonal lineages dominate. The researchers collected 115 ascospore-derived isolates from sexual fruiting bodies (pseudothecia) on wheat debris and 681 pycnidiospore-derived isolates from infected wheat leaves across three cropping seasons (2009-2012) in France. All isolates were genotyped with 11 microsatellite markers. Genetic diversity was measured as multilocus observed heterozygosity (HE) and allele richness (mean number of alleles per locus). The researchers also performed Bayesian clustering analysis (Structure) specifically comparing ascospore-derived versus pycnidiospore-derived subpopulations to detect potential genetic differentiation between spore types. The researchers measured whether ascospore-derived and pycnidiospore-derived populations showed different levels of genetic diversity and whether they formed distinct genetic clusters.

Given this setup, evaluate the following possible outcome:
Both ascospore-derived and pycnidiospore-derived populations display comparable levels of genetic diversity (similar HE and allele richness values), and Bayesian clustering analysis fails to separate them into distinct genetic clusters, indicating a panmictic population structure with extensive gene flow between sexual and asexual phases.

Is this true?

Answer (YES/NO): YES